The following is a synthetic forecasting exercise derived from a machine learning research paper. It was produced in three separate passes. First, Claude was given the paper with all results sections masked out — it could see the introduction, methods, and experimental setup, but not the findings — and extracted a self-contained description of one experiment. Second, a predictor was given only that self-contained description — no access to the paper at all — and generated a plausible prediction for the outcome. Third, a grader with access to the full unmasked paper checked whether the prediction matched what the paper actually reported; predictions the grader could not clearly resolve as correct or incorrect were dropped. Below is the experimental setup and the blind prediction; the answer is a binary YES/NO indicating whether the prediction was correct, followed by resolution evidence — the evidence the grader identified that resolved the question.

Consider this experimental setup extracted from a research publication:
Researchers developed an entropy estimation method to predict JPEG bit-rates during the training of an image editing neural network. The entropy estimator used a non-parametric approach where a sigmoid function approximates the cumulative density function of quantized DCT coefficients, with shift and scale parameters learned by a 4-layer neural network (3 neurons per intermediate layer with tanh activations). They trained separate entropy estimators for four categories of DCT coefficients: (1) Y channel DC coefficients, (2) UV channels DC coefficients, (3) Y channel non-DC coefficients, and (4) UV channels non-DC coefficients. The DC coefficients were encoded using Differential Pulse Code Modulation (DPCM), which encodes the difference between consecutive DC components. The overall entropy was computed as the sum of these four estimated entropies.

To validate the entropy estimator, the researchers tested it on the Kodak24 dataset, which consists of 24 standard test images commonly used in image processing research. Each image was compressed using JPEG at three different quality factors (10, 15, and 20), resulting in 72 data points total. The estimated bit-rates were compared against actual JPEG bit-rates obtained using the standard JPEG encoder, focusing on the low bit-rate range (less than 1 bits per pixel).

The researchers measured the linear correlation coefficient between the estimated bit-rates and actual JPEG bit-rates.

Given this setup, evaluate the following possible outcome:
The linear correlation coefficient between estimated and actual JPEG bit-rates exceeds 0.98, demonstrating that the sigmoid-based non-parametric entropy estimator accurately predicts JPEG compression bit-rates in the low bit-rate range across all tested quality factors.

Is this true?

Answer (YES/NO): NO